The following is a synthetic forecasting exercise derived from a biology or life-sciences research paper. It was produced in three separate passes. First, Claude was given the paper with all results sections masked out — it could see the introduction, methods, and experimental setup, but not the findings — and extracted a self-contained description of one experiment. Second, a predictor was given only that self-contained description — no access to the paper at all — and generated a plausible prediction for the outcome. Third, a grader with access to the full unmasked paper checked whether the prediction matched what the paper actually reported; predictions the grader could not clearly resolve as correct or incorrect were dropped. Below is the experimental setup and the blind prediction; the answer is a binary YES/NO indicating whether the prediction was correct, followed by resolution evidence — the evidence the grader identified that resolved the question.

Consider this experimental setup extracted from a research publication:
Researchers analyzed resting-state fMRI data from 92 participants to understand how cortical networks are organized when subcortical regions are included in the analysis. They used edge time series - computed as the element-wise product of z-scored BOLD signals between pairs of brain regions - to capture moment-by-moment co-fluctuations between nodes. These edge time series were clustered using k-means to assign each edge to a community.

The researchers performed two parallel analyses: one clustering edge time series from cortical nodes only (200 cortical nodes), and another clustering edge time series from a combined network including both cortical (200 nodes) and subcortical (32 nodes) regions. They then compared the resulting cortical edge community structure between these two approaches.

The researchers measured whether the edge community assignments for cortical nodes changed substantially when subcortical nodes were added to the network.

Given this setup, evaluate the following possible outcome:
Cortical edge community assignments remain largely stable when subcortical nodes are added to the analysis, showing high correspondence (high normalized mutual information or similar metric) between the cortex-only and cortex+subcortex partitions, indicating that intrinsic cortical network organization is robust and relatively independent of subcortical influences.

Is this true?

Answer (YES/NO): YES